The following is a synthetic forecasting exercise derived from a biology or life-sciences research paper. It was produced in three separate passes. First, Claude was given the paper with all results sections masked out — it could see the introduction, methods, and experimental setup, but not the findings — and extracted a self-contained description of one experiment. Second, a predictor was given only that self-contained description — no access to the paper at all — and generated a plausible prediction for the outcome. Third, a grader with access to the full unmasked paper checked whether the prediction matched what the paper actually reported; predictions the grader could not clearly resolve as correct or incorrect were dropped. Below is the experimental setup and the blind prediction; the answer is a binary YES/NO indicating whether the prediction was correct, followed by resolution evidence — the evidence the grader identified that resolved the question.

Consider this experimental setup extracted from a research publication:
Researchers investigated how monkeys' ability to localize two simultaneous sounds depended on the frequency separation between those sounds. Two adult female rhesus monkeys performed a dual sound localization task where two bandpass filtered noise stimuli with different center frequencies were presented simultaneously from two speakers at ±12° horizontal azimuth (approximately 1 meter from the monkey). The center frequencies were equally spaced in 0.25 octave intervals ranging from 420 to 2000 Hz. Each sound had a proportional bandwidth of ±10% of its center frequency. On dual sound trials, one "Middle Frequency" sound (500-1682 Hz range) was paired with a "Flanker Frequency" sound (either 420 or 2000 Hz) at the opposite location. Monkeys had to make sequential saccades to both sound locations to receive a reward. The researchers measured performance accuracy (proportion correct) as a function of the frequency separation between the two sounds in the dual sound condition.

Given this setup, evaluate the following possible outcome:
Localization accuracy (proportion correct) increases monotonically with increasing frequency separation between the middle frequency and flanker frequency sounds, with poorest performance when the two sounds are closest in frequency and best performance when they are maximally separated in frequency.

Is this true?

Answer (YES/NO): YES